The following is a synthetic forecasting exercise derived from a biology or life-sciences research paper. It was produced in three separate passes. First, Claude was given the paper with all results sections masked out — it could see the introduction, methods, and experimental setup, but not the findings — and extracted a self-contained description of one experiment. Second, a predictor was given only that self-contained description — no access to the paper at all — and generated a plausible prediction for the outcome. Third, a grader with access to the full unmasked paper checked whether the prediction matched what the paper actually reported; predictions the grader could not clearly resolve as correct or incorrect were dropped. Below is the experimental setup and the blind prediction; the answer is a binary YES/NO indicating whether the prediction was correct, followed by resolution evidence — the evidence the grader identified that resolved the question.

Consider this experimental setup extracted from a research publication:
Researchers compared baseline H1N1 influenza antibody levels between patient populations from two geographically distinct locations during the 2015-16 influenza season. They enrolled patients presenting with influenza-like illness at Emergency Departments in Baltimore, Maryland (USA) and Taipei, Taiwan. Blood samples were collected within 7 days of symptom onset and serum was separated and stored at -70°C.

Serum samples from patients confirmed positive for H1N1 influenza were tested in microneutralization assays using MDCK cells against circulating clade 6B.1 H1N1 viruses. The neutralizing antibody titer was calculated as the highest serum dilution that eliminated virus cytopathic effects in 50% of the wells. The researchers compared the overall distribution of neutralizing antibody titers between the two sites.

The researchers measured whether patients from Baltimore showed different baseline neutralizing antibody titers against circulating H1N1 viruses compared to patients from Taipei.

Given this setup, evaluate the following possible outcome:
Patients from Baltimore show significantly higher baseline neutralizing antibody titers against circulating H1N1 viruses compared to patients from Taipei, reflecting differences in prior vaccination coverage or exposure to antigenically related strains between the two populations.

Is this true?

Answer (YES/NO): YES